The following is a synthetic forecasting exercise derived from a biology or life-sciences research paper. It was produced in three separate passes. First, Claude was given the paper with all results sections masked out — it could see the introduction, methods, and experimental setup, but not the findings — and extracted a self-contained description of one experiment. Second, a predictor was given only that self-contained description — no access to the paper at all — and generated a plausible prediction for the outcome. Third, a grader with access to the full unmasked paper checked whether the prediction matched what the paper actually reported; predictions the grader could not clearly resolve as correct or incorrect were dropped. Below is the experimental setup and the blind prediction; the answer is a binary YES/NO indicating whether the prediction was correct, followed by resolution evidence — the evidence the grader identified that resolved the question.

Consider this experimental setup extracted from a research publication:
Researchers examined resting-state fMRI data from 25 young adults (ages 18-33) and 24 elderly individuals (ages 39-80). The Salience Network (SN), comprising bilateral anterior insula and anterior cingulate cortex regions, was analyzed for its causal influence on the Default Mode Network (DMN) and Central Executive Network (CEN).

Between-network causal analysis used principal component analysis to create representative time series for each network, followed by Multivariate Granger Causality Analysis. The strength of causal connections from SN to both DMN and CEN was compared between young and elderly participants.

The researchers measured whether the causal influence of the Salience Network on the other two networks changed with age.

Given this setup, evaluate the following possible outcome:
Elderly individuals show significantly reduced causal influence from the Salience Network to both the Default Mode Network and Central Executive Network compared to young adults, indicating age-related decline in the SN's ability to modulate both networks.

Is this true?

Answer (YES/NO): NO